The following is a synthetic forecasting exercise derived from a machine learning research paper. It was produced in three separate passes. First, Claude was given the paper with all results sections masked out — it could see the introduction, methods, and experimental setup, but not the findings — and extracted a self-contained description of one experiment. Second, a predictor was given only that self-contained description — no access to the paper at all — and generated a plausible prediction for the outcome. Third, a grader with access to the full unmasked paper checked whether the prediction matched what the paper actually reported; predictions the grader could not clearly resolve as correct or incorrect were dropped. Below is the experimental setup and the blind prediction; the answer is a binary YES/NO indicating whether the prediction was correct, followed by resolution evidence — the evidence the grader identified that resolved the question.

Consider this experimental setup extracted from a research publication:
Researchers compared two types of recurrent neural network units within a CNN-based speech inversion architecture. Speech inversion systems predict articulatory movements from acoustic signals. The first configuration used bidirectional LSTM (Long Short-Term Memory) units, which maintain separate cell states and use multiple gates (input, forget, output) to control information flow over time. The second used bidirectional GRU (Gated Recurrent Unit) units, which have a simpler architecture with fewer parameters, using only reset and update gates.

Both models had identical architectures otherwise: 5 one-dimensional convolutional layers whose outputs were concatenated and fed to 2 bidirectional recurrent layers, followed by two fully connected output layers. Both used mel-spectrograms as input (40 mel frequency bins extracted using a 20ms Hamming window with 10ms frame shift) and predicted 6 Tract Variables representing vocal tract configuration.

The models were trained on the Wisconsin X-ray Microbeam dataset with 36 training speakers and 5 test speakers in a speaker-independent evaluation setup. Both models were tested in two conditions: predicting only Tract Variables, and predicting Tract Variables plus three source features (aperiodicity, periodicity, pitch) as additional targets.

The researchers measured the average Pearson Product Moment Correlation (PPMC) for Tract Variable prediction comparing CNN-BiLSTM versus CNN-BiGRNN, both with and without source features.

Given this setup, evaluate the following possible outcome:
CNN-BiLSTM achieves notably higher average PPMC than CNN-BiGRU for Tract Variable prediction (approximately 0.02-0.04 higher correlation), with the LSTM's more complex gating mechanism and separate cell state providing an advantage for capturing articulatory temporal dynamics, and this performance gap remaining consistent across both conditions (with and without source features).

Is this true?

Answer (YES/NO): NO